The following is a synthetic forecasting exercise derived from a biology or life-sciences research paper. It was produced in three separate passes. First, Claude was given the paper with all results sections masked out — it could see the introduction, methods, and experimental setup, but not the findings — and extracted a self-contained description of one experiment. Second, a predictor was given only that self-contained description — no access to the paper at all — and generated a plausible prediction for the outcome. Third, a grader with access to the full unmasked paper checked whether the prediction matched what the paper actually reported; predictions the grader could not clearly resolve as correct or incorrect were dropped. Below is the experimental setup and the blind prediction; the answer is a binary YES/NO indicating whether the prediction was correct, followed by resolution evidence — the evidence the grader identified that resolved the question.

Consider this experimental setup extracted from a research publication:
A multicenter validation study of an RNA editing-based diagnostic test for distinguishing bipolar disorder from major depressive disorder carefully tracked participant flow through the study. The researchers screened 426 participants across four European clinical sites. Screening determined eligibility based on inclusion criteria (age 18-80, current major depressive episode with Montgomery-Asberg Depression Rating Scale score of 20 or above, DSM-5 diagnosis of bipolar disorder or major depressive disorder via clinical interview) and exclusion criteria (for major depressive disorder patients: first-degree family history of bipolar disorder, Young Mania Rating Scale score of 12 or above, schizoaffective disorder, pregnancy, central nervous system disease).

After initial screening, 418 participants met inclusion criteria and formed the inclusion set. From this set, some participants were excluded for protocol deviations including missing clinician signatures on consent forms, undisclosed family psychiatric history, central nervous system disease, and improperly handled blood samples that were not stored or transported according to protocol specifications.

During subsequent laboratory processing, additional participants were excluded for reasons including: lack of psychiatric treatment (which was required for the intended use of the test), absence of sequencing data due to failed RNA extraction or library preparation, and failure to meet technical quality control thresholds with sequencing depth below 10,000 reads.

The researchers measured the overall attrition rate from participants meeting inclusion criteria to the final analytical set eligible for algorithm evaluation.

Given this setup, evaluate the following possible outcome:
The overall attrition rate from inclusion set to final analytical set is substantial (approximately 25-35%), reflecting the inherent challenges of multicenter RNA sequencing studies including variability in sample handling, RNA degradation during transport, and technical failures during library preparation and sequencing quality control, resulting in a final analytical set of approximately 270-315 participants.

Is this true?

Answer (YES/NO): NO